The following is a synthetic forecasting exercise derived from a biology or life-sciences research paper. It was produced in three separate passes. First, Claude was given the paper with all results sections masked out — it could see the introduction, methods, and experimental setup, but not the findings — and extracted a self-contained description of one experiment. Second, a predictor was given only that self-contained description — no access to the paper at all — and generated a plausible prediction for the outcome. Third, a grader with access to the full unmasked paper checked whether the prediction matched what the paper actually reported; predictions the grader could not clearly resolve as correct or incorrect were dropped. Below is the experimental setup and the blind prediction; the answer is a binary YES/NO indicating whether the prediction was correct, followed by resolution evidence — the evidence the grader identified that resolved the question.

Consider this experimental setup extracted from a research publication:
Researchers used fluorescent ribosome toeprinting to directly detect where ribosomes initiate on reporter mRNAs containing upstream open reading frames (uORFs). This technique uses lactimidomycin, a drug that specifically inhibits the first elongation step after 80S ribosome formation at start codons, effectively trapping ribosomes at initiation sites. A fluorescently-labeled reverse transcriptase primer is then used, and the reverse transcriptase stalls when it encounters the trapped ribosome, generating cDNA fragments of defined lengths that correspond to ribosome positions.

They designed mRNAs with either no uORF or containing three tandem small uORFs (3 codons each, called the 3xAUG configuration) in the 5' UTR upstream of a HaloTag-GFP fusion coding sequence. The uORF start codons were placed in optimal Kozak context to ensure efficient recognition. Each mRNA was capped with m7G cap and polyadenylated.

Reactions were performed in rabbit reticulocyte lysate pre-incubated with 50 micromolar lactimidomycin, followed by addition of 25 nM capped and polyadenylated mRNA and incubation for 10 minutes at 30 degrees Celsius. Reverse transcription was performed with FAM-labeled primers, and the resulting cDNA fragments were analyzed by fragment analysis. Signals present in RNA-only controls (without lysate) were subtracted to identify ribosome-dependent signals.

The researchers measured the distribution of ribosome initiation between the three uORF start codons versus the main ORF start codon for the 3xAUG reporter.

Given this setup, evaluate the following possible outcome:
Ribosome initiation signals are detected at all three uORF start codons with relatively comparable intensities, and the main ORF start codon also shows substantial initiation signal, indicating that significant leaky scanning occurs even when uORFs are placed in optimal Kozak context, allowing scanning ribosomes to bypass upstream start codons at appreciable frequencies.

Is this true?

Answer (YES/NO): NO